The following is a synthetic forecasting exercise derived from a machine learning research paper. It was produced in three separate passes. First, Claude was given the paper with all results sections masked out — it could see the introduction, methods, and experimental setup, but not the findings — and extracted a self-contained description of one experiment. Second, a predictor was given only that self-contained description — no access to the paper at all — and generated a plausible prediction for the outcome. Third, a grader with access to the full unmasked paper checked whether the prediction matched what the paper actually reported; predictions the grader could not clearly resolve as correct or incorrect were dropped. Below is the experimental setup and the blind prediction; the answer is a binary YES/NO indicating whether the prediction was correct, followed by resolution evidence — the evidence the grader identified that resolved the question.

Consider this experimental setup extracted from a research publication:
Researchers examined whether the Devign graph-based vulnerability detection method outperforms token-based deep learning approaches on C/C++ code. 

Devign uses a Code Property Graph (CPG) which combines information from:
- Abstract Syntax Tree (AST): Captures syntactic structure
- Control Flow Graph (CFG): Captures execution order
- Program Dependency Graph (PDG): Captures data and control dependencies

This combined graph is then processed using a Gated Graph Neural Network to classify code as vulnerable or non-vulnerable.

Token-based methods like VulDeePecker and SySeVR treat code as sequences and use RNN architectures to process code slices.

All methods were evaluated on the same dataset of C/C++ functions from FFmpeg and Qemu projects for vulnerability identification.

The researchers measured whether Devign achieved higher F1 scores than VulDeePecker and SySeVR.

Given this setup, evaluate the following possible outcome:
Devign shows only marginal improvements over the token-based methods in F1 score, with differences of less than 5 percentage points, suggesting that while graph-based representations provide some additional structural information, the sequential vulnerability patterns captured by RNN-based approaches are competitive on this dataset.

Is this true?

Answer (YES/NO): NO